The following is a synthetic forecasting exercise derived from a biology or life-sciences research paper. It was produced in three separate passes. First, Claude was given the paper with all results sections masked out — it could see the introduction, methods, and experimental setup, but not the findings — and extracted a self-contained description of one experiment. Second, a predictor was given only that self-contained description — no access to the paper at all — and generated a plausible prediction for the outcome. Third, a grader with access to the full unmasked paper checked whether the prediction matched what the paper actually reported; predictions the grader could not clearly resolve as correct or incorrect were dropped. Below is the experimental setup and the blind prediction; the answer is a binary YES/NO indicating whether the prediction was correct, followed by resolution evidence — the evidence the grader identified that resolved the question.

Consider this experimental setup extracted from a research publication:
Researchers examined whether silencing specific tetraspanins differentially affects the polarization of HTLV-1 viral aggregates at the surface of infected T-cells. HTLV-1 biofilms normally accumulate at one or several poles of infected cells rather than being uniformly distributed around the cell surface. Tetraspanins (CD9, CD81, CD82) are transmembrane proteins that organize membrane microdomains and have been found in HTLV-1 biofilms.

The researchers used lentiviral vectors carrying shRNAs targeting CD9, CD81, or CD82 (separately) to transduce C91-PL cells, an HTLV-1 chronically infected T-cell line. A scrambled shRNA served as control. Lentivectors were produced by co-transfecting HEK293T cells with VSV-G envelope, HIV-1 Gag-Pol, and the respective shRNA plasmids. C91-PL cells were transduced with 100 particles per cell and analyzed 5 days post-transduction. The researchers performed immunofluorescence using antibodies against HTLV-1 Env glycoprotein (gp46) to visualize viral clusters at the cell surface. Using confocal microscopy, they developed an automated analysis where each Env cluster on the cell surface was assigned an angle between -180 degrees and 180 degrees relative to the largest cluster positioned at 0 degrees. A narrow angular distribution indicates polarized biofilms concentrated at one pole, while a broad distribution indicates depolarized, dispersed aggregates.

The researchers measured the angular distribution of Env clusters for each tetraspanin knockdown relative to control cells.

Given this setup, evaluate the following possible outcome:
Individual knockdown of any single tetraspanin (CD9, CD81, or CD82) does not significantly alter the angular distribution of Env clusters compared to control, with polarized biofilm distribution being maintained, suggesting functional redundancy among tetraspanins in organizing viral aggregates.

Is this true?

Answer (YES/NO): NO